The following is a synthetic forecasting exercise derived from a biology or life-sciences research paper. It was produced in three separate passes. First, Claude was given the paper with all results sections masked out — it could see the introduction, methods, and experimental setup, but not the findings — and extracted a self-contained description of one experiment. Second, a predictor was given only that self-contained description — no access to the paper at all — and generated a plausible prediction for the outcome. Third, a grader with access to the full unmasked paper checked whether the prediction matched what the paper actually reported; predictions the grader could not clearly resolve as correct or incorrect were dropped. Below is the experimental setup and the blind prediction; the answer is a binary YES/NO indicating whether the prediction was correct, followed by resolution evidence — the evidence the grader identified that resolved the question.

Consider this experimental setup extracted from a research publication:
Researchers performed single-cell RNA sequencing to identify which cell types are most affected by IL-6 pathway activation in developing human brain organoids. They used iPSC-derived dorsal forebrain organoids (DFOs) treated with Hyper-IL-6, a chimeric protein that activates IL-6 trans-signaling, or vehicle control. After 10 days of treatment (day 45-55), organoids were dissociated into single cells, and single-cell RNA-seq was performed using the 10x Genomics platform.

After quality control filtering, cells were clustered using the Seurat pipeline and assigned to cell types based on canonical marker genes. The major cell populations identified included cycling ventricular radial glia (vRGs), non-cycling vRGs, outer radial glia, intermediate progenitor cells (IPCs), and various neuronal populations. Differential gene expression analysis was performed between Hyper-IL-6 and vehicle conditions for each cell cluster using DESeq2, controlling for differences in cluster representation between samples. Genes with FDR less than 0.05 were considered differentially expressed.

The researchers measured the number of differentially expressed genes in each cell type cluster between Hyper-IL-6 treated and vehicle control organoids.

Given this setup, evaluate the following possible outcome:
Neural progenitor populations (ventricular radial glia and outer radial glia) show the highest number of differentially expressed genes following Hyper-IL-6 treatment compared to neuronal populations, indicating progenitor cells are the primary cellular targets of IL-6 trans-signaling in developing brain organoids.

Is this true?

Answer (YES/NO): NO